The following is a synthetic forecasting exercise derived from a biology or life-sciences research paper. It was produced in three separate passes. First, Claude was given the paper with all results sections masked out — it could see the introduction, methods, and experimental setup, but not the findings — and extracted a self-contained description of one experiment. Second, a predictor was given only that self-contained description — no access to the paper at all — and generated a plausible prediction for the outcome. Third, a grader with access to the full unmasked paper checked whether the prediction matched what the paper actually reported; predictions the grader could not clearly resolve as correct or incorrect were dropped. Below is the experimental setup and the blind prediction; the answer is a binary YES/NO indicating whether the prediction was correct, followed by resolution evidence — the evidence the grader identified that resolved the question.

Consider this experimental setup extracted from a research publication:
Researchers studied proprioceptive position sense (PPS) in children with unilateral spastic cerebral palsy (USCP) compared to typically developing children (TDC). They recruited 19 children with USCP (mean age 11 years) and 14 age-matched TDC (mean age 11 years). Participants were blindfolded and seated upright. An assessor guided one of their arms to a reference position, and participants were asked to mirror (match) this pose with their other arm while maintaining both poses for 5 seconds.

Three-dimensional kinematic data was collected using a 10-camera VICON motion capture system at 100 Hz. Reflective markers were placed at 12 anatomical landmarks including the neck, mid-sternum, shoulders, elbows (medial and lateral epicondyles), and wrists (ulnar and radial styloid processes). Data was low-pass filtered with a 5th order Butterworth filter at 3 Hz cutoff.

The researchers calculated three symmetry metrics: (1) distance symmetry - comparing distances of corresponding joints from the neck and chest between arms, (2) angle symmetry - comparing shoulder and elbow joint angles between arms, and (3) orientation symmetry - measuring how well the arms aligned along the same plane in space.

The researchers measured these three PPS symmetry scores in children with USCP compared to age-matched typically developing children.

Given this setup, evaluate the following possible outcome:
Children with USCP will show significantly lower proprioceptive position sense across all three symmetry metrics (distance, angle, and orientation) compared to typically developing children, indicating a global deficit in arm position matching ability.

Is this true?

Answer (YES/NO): YES